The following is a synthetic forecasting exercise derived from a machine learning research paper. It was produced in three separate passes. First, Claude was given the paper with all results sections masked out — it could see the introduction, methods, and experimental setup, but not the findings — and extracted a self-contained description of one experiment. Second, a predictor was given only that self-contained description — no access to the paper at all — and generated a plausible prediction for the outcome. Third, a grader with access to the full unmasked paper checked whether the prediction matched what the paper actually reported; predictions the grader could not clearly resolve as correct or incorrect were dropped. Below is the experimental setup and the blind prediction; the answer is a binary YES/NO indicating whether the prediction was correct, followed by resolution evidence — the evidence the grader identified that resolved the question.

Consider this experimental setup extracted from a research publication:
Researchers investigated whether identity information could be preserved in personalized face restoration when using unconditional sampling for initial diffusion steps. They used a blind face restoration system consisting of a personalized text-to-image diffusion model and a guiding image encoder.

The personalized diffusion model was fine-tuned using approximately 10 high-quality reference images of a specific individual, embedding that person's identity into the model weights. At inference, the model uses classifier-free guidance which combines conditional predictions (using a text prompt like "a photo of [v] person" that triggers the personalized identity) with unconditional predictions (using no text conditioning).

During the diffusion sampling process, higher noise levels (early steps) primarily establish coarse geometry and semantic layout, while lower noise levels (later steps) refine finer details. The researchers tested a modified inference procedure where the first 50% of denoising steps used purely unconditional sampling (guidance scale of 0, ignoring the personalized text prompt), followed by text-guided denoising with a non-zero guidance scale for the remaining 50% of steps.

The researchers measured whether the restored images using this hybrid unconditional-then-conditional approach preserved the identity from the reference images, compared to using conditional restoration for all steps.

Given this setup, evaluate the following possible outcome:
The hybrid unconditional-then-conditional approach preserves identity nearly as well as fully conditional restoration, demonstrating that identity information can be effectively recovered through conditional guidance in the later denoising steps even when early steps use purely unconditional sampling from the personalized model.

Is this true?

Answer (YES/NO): YES